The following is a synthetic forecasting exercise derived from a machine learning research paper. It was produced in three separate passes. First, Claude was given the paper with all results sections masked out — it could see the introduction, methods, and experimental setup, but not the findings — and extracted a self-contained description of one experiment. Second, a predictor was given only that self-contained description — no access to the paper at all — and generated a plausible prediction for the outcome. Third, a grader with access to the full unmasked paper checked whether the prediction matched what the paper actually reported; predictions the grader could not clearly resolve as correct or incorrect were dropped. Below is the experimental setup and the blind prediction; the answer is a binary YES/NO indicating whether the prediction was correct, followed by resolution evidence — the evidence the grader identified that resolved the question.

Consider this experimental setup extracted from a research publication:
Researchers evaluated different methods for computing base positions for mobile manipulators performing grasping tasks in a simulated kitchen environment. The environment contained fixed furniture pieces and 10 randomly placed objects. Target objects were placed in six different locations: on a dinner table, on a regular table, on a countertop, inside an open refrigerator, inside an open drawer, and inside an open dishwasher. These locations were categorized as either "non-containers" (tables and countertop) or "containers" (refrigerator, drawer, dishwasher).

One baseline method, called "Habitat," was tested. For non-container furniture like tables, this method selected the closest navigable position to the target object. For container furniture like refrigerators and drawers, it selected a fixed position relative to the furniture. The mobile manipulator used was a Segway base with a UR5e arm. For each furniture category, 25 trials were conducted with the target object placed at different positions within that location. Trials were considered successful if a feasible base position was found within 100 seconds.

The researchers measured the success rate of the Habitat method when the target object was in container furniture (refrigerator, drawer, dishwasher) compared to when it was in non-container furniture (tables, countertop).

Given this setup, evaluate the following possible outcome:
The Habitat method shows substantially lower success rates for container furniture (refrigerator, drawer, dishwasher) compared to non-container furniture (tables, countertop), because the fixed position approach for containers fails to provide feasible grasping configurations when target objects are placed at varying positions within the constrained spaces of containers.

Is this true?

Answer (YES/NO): YES